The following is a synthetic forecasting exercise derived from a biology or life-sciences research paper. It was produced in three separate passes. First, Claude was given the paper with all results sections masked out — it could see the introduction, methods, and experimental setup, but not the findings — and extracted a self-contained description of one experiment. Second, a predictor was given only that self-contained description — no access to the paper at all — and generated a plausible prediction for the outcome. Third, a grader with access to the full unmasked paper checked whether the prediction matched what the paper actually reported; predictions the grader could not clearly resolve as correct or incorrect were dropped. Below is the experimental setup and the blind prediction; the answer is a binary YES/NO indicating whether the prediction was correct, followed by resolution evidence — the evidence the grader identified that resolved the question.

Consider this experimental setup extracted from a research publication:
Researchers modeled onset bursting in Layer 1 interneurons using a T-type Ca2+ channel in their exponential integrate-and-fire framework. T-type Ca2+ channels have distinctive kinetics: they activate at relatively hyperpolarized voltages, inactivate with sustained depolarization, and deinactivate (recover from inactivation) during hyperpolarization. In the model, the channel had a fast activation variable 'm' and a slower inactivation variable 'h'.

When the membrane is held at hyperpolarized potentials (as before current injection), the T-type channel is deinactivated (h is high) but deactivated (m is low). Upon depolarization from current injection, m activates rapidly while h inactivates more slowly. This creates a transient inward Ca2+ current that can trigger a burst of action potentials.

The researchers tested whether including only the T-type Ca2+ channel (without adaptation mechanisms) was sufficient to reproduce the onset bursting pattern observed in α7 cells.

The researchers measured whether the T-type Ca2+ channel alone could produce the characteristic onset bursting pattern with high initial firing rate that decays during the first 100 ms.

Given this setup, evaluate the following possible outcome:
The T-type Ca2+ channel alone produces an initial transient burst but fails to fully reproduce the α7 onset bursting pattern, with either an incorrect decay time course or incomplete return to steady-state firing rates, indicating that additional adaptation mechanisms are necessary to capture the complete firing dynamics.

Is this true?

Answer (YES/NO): NO